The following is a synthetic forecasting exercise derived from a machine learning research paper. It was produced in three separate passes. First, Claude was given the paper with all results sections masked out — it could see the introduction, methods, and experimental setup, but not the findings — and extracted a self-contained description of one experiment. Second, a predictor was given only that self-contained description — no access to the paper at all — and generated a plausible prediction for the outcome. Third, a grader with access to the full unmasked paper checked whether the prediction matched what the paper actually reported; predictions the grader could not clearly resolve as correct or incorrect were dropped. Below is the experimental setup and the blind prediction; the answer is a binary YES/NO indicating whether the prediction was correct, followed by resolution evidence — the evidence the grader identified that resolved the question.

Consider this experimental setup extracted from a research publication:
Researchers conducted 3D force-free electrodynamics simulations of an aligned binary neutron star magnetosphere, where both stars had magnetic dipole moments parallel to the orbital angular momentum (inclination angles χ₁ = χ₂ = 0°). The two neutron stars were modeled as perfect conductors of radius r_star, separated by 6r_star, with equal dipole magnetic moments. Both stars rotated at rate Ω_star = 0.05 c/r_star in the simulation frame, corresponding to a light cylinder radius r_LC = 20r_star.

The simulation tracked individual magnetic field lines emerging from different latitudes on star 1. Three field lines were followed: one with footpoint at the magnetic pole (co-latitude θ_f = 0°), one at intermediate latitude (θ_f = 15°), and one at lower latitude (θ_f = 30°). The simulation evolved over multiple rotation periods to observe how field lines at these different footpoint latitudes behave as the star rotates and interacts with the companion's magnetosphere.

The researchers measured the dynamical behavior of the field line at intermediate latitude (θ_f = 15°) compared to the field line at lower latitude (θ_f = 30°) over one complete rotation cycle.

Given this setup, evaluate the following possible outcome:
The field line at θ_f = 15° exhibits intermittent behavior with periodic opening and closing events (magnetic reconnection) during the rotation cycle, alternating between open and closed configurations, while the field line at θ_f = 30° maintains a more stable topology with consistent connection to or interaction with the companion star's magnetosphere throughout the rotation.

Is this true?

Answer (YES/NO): NO